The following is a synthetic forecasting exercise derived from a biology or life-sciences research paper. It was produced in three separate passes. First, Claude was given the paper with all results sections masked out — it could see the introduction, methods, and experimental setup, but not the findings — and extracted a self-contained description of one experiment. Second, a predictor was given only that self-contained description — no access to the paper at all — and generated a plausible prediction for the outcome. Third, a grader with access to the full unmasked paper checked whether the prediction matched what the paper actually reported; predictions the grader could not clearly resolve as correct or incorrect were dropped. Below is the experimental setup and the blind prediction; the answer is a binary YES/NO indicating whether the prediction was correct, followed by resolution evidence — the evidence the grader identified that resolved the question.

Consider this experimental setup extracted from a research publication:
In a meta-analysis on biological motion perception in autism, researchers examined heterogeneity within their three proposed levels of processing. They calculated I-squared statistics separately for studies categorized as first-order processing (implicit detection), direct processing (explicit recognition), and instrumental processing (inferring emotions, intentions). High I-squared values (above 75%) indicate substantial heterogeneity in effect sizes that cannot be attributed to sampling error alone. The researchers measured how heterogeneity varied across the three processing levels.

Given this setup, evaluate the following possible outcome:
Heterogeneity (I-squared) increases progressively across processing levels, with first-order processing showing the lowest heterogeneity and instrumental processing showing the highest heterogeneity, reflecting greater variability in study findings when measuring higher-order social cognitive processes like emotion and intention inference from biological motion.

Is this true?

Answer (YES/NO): NO